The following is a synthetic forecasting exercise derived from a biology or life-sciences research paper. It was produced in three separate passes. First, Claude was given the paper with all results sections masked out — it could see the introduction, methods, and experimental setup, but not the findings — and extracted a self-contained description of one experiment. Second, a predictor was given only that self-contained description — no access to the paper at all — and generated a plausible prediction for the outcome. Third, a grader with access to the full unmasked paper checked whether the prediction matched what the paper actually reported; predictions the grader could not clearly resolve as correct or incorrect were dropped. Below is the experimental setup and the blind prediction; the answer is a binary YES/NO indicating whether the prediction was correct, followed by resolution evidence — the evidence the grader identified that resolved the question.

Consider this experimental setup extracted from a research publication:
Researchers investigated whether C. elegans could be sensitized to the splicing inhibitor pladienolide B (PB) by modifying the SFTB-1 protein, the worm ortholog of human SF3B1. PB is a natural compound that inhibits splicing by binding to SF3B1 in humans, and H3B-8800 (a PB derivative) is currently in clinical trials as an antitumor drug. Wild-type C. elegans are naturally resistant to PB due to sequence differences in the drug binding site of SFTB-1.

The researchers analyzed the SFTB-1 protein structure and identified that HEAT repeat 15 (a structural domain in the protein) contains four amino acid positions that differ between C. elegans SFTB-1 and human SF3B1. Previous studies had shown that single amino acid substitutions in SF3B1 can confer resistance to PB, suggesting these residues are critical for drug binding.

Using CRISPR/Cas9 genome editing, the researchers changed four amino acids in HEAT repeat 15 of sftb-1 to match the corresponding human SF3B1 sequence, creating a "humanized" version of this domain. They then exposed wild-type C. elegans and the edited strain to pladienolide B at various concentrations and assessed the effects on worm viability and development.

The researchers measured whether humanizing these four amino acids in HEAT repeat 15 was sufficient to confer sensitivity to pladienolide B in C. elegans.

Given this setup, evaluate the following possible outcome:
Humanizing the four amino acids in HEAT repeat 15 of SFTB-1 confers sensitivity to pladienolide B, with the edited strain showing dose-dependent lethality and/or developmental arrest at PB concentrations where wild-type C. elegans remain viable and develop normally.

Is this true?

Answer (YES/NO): YES